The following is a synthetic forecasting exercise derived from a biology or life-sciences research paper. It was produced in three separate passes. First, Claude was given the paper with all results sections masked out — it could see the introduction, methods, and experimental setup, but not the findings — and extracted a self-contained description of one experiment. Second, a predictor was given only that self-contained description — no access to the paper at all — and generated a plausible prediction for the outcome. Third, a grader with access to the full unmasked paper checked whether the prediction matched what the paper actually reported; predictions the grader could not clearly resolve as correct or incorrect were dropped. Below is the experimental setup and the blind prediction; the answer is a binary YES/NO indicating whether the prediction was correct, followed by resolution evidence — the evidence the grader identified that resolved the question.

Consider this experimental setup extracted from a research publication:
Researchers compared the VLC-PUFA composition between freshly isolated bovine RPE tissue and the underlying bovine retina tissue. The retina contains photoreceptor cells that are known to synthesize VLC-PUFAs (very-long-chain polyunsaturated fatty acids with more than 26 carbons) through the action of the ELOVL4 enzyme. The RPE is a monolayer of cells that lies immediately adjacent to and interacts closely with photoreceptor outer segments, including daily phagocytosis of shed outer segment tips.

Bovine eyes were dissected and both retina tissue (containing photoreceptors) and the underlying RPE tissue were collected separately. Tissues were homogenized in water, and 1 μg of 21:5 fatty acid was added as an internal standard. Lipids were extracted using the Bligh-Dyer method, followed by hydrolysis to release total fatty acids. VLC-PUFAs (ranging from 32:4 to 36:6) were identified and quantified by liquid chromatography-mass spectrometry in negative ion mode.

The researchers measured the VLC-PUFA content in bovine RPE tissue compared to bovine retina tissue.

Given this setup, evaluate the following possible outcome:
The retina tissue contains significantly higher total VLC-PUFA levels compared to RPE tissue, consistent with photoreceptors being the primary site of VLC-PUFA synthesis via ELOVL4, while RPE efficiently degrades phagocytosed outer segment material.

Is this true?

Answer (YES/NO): NO